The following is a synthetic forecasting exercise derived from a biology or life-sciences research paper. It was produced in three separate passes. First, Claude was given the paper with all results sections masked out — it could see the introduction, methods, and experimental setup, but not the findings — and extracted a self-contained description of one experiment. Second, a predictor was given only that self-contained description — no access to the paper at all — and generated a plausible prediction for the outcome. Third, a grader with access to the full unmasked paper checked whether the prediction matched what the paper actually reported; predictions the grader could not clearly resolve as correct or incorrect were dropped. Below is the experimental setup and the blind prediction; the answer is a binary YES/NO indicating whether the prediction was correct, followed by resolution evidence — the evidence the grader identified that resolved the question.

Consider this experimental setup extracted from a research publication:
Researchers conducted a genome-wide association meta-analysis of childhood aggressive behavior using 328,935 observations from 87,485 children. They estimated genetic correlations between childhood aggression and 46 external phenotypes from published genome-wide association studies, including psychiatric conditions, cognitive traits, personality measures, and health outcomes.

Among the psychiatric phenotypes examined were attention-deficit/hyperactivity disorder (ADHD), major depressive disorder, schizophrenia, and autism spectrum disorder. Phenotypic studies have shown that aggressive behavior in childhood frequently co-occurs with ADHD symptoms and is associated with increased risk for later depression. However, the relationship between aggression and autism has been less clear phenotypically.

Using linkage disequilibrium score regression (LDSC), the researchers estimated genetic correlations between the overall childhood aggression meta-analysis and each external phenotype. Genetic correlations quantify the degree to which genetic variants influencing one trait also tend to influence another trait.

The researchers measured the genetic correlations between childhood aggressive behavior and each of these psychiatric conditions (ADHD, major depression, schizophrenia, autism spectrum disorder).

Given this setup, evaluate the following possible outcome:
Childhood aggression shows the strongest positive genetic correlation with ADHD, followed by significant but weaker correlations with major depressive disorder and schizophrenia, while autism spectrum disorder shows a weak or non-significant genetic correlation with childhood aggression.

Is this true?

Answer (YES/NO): NO